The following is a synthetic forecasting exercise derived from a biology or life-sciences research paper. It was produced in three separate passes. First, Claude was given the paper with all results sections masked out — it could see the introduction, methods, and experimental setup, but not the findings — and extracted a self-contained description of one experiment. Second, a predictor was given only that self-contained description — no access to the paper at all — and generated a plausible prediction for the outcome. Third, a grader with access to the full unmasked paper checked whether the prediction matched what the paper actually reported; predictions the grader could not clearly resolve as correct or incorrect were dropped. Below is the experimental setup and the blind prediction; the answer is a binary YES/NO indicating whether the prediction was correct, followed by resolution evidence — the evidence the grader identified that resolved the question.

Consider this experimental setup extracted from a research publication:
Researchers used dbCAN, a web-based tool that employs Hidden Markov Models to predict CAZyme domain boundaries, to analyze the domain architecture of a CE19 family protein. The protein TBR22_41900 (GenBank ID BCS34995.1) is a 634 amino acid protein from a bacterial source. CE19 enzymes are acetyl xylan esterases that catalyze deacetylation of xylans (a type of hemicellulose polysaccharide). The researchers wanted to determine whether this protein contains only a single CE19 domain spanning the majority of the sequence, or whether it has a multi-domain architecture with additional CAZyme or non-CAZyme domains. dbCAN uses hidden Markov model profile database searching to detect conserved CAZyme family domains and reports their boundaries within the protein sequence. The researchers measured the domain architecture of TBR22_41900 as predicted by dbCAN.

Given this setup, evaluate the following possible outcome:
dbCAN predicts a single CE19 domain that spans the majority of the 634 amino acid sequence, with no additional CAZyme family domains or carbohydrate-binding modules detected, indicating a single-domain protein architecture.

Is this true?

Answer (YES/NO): NO